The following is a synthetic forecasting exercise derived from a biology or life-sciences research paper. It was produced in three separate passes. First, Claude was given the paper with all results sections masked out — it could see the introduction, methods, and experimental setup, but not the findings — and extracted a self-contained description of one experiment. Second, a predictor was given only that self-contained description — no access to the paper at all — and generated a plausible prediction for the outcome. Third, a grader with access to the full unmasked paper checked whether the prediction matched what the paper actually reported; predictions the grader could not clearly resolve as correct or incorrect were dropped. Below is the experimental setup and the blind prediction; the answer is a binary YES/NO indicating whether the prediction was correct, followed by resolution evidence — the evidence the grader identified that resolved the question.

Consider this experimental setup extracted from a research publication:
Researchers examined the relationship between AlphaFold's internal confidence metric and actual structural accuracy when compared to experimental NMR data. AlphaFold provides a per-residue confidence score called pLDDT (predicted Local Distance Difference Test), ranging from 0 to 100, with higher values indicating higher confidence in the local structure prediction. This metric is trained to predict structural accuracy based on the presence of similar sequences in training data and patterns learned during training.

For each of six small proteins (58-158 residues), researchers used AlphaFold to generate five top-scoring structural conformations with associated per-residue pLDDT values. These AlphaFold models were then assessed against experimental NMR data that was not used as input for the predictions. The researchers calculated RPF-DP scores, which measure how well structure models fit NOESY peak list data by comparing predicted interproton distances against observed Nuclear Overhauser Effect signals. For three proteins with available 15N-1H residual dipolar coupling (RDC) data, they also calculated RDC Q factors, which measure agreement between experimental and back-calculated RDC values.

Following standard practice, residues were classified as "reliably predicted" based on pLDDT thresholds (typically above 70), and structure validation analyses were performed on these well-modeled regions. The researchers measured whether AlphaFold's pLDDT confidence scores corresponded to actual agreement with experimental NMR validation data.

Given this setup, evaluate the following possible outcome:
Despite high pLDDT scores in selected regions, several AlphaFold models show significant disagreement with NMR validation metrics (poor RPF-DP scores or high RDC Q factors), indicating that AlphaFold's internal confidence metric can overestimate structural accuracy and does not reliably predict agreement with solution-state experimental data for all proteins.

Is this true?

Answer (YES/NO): NO